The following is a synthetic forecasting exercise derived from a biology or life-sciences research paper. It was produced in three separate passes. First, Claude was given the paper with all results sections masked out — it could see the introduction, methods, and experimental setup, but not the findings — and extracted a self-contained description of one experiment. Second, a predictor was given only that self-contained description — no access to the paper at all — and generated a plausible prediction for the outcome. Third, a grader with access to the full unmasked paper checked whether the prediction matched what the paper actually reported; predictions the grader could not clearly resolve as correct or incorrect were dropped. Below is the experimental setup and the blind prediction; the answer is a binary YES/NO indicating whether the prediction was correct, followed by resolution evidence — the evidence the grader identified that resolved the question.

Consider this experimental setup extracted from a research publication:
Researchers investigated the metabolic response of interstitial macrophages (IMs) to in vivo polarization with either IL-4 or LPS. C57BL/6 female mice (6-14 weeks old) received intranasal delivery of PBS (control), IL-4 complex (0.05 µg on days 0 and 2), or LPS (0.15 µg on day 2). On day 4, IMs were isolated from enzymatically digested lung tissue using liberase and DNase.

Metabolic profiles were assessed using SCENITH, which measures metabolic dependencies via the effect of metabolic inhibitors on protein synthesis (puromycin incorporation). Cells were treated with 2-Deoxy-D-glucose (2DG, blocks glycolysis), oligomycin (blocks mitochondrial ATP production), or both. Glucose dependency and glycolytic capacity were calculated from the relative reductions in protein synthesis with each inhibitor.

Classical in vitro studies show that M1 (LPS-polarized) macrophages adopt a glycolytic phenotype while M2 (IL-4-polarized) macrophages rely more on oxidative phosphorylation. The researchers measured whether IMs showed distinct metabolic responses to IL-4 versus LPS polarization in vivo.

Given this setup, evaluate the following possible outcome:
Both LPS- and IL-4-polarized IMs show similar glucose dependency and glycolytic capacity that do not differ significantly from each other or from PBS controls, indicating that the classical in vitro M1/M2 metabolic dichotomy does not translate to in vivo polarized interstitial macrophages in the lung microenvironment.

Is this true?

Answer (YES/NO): NO